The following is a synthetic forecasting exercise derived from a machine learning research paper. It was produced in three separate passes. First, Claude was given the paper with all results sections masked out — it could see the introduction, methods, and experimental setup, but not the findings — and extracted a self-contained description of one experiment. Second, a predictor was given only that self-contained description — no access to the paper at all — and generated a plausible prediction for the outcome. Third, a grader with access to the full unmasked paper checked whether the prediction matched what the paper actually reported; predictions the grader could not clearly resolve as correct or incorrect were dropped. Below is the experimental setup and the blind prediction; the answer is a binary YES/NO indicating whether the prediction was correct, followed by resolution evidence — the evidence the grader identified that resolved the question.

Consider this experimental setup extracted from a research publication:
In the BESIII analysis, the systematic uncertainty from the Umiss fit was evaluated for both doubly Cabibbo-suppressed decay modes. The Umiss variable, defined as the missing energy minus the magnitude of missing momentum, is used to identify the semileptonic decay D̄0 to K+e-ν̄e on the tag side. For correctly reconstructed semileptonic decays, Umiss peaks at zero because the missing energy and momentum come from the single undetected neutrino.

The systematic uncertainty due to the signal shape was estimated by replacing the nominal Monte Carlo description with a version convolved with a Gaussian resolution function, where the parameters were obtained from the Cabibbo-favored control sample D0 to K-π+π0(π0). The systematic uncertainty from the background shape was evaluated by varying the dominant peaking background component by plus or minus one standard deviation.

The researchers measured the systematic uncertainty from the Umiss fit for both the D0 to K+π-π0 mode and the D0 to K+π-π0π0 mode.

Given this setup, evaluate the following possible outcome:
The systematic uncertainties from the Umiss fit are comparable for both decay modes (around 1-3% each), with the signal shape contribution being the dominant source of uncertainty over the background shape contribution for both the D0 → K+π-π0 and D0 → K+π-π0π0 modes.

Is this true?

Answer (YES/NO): NO